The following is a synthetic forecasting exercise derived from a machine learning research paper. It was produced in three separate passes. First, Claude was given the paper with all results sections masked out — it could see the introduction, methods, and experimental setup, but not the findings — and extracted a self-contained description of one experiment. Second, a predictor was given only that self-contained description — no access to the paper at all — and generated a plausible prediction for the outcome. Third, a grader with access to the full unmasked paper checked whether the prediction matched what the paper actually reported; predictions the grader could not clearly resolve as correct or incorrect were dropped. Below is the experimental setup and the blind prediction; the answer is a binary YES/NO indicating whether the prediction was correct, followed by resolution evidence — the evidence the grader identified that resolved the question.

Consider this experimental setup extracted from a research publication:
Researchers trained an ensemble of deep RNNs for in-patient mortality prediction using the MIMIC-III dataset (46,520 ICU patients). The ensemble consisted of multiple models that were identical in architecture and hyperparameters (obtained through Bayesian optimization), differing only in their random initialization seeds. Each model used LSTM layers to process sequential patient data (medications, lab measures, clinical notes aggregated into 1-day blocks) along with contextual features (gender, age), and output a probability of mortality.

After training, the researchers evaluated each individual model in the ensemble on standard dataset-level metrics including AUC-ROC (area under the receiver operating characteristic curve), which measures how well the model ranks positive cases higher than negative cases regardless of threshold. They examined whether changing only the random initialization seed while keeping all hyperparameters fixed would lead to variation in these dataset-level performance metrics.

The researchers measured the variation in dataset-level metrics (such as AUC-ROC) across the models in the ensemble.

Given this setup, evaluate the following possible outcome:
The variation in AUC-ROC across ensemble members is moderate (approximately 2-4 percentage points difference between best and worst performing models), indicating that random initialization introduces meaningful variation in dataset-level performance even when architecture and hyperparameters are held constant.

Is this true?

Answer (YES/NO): NO